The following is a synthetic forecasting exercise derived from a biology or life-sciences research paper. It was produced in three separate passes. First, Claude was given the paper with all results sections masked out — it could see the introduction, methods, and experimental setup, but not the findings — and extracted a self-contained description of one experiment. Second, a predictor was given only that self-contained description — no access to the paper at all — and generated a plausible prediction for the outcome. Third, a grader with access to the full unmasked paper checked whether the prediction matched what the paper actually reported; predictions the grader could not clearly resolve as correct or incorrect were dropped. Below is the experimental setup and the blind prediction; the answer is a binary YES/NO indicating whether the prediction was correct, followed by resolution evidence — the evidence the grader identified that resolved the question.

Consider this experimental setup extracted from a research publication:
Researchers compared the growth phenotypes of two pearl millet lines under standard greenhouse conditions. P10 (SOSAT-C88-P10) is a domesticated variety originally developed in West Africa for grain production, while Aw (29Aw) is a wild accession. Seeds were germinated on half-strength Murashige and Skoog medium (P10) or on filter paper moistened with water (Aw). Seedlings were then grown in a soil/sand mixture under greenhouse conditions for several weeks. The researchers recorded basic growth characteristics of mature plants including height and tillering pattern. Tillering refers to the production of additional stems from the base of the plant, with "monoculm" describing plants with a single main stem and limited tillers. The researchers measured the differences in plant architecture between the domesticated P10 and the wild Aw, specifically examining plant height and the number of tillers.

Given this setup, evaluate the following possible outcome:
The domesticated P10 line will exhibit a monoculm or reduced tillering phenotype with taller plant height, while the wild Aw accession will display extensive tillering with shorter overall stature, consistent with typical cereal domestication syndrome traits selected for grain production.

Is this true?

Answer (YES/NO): YES